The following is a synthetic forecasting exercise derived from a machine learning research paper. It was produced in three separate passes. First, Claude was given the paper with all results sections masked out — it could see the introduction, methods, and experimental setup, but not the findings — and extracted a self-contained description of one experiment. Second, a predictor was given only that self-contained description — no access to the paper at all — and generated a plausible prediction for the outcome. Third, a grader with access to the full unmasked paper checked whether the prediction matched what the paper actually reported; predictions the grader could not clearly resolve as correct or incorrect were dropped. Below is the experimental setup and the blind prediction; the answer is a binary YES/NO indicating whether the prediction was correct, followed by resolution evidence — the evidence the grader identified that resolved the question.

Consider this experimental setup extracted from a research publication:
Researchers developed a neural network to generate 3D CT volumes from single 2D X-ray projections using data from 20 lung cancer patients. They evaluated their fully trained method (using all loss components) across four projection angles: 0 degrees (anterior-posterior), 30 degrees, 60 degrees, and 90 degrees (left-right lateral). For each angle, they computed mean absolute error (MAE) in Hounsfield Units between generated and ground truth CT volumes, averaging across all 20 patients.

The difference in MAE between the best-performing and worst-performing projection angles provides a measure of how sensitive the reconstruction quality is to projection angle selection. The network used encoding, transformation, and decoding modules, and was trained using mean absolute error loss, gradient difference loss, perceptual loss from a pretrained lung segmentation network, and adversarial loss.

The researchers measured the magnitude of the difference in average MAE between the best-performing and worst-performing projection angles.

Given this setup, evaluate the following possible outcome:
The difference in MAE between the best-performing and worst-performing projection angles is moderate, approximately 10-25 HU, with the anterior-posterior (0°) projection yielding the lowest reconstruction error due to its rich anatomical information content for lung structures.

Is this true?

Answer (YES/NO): YES